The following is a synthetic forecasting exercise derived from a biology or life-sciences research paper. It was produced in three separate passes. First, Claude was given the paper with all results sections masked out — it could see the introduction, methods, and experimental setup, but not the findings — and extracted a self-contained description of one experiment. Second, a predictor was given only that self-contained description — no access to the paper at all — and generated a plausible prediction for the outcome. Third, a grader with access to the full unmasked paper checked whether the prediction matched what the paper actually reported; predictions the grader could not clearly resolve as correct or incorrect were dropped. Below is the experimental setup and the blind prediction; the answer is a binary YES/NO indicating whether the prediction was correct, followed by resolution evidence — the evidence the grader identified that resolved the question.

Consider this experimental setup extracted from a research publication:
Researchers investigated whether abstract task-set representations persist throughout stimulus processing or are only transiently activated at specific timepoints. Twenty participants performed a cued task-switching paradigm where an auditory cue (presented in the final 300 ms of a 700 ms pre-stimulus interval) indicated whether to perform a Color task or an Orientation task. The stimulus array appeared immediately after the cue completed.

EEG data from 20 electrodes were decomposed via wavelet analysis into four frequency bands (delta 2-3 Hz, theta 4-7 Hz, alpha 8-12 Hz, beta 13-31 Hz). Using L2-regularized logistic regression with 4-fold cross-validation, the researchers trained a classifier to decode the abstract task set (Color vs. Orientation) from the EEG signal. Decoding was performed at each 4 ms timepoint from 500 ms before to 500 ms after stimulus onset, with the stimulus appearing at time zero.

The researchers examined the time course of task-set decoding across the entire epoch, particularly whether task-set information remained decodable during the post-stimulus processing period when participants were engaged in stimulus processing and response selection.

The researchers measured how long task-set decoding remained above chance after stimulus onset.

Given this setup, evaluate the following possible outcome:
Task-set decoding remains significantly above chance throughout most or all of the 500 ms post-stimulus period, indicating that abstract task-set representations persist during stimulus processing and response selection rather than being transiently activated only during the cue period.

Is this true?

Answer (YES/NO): YES